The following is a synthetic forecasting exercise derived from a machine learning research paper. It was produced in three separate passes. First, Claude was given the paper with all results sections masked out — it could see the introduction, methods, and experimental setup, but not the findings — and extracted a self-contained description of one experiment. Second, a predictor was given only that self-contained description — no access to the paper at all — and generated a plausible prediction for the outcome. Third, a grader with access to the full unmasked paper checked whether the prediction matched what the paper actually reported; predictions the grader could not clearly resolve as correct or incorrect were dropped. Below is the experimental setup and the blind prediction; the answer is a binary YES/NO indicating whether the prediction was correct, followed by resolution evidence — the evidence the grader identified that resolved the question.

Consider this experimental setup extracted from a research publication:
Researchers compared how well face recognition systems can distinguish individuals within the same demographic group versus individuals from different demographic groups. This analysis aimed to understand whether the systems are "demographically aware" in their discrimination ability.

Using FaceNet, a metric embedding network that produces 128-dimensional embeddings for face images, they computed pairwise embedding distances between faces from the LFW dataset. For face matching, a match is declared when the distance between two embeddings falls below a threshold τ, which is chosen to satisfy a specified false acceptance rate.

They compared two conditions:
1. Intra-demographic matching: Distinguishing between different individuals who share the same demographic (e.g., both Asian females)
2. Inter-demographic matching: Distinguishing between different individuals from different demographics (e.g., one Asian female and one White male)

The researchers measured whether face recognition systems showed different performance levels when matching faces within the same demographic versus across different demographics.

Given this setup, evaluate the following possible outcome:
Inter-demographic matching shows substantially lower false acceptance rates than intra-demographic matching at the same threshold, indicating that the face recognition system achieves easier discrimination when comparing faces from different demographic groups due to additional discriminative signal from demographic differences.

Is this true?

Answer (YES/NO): YES